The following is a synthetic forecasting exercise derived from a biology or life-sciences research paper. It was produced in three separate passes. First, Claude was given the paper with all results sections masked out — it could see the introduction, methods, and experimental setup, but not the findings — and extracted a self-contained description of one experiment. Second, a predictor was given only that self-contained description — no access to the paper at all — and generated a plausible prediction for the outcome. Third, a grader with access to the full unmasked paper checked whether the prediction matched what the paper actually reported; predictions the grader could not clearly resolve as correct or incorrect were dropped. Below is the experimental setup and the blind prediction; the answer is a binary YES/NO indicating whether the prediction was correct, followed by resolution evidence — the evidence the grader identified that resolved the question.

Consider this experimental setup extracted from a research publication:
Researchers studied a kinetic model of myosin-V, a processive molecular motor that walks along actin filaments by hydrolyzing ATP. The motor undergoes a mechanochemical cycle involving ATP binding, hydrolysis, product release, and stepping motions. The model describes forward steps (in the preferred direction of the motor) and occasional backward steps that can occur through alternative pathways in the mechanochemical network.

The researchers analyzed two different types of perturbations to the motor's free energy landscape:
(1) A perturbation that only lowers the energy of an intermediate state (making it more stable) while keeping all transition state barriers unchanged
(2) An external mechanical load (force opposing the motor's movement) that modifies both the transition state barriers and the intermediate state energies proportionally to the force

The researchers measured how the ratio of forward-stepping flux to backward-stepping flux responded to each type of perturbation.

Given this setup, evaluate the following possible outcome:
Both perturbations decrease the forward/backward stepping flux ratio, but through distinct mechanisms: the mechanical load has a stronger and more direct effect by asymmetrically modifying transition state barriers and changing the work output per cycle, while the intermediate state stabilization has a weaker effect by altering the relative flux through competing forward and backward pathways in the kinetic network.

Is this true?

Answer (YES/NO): NO